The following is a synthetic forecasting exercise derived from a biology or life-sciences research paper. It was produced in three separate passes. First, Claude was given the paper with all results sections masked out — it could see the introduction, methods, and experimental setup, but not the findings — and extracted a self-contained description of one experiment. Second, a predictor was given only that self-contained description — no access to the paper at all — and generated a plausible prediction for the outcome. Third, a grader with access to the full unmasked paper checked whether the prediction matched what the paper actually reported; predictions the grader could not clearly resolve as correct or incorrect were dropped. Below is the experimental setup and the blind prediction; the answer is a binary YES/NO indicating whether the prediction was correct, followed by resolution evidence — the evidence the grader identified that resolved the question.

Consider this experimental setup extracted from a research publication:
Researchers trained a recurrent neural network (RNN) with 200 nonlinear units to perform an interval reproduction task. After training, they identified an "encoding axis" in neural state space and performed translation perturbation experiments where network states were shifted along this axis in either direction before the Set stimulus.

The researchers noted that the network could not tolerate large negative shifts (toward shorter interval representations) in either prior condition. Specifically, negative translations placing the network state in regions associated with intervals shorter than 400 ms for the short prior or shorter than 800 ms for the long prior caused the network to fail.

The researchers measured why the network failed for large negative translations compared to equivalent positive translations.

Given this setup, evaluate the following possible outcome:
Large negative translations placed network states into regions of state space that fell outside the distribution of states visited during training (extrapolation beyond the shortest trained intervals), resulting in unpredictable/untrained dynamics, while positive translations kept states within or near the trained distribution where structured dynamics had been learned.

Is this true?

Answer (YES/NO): NO